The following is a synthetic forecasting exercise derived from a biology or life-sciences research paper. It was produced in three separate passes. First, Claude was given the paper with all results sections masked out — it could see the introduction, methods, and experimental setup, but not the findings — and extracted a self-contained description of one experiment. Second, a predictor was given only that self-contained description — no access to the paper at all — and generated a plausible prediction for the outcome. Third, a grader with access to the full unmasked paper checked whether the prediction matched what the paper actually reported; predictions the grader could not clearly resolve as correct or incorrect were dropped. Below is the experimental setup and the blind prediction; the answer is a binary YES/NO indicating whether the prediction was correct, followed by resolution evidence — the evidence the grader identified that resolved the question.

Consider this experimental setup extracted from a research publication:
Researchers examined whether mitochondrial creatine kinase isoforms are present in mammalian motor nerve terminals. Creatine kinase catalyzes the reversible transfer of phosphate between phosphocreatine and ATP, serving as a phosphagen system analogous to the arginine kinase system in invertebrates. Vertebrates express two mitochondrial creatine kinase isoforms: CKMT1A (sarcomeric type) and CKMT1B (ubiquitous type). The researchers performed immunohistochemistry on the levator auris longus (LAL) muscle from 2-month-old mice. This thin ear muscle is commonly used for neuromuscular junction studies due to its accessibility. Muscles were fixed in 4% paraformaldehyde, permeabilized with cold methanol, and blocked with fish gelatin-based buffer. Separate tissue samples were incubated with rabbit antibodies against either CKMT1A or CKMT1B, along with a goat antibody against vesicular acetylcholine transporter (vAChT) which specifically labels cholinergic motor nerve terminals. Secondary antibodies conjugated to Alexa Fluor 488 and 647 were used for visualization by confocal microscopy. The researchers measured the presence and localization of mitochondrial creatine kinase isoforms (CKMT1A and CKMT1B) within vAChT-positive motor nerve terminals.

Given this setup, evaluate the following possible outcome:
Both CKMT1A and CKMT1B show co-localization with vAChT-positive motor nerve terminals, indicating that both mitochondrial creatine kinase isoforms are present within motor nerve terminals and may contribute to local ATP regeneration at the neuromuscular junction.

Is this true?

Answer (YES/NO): YES